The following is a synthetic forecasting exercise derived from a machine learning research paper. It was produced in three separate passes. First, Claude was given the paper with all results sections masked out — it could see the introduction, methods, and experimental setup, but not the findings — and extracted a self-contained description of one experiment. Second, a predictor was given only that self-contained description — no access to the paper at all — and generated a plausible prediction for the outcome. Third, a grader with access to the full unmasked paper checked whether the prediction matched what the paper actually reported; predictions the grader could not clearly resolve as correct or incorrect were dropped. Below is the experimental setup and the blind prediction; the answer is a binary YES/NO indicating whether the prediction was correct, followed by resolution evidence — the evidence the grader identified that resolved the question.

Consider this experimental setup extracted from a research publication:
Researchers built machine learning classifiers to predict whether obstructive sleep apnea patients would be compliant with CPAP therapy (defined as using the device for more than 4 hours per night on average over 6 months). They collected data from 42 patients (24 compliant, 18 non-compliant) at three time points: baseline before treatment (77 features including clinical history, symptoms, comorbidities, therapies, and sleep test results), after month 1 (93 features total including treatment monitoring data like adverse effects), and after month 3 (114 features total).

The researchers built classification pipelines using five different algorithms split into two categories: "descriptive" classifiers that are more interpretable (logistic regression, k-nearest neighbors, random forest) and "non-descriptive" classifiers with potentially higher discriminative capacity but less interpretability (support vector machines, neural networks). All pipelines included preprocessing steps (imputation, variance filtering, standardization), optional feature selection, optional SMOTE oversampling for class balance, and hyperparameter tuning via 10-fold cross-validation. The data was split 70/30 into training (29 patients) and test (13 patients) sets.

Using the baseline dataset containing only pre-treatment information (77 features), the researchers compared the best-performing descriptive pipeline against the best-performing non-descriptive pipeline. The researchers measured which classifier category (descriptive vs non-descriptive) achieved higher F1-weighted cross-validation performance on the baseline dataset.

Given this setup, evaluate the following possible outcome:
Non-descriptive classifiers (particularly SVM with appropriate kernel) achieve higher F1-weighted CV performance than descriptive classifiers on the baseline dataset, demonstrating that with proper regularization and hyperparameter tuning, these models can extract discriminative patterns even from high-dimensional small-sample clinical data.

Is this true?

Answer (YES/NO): YES